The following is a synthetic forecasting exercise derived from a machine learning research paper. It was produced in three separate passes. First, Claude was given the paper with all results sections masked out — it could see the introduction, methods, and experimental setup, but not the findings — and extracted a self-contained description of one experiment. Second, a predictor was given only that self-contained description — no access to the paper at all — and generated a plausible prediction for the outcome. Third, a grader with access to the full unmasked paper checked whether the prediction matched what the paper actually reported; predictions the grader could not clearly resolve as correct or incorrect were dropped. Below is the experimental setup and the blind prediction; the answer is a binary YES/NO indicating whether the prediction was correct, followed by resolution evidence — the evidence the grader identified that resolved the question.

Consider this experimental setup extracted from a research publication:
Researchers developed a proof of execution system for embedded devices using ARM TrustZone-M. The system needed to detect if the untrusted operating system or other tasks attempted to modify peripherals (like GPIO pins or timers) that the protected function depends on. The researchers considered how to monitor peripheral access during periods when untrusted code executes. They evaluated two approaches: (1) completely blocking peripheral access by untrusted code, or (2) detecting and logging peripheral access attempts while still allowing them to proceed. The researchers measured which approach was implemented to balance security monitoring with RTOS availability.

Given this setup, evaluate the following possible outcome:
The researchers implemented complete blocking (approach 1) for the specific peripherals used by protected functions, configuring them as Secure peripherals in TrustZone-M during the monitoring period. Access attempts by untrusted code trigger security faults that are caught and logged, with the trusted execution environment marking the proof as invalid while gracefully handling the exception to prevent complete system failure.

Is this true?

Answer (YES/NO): NO